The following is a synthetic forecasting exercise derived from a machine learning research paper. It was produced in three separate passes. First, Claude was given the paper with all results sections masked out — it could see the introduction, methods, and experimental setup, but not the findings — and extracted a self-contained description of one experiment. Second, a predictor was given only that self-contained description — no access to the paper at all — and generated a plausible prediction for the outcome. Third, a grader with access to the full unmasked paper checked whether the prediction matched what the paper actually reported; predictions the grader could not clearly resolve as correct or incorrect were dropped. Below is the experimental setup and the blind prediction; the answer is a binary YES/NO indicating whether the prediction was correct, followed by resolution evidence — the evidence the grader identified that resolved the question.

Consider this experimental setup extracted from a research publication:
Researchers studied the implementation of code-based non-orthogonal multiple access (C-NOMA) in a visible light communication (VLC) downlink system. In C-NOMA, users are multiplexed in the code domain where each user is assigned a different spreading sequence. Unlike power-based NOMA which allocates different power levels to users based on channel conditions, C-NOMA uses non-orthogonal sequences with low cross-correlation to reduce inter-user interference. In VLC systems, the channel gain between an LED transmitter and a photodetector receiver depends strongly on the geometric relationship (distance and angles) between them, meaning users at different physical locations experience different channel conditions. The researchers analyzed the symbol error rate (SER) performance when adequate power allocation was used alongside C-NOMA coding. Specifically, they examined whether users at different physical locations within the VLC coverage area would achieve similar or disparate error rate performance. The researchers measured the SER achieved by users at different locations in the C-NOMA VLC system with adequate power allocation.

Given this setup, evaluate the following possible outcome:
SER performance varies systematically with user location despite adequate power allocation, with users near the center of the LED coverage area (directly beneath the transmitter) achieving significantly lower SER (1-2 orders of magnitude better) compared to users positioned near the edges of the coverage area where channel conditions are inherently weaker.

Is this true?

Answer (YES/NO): NO